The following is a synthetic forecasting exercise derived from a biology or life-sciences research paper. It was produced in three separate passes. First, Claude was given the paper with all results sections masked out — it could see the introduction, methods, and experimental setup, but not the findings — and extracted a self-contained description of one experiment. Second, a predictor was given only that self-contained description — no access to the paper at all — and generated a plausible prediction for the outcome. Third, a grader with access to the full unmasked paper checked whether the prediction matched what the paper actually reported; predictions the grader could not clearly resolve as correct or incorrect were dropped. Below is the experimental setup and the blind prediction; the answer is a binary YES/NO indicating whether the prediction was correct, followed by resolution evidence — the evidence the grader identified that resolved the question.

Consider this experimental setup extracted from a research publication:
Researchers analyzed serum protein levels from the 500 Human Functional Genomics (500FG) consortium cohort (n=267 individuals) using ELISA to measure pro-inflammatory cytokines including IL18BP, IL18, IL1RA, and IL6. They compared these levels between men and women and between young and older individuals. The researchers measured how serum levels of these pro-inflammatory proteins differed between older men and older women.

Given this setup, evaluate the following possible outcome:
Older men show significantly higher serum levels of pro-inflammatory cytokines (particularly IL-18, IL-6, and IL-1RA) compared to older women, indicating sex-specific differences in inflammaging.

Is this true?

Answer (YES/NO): YES